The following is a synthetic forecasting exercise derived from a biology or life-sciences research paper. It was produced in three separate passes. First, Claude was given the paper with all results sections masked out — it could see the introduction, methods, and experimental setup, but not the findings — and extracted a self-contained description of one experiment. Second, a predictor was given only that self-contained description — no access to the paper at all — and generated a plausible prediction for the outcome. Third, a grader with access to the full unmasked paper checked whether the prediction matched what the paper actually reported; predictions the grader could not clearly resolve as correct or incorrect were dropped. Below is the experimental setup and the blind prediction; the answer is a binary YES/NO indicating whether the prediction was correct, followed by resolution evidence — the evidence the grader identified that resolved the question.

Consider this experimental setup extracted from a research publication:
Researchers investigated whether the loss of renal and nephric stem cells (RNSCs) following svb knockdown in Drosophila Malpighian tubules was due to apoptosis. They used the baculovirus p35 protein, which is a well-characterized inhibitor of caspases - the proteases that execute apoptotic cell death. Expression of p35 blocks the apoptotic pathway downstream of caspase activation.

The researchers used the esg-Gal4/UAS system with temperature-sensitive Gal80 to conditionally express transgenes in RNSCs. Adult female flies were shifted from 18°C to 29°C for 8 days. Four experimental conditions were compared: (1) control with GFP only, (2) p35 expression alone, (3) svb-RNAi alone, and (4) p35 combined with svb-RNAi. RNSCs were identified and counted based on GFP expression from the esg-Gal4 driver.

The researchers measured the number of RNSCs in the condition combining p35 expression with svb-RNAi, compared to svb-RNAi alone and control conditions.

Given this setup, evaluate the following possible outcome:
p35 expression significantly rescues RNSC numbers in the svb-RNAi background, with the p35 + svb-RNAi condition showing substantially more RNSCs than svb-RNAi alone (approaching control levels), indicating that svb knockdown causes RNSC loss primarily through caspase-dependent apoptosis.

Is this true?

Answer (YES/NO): YES